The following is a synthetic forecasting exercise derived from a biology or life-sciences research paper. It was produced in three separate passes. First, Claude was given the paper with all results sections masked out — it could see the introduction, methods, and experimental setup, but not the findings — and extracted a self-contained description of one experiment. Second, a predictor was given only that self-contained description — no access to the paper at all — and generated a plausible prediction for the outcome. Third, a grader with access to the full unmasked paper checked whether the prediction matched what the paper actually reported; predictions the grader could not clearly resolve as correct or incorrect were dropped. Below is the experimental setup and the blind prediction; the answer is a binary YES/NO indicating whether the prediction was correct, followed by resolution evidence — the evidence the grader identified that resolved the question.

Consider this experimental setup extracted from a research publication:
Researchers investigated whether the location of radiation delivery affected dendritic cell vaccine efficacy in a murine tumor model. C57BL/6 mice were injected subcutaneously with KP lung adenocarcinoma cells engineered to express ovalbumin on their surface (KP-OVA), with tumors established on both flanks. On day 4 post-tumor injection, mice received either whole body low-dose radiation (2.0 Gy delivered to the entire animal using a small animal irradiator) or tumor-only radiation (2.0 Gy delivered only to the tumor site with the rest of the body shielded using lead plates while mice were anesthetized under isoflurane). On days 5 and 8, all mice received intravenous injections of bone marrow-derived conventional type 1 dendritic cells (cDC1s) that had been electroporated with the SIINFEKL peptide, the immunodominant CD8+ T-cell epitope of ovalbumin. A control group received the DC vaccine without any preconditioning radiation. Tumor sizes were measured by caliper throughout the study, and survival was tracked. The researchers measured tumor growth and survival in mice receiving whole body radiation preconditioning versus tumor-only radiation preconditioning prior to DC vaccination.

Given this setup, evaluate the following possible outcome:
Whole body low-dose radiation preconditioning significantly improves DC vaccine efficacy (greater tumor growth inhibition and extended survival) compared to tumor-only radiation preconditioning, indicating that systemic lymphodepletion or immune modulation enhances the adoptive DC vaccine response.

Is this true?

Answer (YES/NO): NO